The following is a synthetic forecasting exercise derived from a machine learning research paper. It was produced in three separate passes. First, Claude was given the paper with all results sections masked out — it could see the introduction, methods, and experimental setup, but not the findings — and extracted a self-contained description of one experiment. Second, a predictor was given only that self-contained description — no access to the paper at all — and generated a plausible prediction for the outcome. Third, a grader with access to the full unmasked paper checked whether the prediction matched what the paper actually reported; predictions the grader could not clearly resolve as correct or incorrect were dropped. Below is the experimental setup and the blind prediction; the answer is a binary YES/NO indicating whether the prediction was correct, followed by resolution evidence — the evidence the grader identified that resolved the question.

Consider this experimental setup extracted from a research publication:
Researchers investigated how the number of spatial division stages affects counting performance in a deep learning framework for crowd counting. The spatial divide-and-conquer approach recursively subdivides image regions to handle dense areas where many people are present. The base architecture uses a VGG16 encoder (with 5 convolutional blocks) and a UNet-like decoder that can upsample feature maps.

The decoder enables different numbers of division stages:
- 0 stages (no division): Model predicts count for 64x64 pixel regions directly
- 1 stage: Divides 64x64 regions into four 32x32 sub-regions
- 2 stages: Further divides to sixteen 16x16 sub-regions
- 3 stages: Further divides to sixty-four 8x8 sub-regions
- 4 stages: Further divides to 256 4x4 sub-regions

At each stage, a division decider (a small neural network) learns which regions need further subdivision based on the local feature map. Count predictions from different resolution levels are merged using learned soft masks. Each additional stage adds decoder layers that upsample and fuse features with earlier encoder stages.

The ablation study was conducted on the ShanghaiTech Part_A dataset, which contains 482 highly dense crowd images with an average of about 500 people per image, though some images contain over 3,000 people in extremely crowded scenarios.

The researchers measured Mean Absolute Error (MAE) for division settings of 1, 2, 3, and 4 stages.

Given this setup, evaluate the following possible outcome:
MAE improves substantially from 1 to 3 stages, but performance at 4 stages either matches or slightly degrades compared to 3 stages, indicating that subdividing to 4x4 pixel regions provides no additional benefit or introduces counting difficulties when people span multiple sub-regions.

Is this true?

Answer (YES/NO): NO